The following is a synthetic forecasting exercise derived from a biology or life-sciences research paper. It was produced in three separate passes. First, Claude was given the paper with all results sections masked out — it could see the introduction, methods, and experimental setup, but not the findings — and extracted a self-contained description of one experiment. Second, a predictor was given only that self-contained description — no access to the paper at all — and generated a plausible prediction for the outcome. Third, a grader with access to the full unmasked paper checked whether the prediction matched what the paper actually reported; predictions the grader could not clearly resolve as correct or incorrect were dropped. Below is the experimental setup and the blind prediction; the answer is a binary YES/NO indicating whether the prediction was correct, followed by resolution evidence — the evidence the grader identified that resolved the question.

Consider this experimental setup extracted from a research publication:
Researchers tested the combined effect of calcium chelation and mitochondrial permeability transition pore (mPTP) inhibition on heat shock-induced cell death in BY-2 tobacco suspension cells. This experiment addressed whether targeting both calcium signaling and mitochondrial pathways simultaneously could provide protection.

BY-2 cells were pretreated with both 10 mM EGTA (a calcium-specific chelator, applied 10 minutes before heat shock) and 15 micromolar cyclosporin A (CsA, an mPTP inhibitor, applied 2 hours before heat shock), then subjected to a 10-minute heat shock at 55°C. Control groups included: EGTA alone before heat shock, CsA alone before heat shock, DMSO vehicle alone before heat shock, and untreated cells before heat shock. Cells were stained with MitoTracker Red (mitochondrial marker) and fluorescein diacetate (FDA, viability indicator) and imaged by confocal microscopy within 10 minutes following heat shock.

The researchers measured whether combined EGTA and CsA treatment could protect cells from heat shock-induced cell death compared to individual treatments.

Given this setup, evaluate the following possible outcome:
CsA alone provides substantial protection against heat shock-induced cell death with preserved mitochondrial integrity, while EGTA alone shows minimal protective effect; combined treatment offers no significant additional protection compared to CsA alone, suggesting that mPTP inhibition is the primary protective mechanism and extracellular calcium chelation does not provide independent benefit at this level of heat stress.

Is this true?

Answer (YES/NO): NO